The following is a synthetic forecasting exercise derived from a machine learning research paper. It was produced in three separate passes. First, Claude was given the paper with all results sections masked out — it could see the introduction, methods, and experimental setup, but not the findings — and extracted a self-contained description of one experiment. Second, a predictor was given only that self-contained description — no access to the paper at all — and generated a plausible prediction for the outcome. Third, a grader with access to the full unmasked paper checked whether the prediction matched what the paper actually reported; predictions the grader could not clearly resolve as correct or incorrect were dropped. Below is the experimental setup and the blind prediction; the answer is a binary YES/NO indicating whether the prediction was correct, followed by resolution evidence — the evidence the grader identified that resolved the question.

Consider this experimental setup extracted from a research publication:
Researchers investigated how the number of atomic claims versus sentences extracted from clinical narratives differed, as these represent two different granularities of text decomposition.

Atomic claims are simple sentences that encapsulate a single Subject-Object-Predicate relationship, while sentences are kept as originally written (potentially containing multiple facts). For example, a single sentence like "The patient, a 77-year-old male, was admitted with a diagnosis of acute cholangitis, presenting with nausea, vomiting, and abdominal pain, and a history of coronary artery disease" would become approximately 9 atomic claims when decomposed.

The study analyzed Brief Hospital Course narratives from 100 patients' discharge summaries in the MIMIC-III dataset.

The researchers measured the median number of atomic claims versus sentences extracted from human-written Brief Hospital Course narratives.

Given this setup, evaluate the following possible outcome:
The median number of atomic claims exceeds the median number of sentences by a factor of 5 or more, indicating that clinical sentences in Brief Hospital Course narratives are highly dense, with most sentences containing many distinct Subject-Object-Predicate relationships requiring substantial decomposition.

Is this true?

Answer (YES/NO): NO